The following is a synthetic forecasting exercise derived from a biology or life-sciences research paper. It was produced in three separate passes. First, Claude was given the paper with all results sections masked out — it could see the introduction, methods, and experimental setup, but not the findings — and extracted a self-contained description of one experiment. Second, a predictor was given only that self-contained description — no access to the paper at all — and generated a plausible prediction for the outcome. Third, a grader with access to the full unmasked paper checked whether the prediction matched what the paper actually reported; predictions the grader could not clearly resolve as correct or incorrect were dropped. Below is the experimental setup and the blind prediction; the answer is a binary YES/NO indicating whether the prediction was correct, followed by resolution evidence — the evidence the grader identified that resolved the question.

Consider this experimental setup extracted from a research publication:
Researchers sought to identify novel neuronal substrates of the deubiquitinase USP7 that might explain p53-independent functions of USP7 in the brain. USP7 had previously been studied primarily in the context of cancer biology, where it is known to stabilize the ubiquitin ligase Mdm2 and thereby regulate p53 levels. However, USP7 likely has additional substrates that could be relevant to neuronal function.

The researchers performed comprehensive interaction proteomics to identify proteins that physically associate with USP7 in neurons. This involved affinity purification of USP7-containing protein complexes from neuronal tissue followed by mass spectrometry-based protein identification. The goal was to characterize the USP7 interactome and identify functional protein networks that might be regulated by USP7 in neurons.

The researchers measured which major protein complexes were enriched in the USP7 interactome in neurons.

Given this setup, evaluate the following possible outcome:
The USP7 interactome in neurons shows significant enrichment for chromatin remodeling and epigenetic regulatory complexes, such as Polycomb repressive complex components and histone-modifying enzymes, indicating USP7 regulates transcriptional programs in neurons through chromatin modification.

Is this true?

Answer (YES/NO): NO